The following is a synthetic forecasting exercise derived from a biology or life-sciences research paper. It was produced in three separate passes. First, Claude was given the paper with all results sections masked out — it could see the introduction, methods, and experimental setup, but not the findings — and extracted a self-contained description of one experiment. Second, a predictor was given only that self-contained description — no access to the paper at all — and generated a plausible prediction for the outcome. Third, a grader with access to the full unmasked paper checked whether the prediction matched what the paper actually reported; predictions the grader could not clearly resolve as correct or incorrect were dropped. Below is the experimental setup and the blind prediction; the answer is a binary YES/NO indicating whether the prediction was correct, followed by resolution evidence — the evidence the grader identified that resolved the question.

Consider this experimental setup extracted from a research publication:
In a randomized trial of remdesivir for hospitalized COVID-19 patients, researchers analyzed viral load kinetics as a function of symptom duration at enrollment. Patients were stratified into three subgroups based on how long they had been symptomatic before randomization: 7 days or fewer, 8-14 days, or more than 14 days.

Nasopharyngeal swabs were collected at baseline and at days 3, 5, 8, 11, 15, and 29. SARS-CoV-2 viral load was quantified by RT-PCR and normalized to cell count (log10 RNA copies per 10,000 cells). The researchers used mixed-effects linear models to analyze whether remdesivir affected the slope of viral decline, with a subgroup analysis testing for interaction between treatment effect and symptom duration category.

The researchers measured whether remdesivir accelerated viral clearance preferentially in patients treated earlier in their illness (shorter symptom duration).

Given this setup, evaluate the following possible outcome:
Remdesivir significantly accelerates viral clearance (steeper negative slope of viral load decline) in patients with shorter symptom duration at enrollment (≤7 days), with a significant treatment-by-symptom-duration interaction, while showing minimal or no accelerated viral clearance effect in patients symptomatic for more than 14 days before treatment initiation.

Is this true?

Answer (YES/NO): NO